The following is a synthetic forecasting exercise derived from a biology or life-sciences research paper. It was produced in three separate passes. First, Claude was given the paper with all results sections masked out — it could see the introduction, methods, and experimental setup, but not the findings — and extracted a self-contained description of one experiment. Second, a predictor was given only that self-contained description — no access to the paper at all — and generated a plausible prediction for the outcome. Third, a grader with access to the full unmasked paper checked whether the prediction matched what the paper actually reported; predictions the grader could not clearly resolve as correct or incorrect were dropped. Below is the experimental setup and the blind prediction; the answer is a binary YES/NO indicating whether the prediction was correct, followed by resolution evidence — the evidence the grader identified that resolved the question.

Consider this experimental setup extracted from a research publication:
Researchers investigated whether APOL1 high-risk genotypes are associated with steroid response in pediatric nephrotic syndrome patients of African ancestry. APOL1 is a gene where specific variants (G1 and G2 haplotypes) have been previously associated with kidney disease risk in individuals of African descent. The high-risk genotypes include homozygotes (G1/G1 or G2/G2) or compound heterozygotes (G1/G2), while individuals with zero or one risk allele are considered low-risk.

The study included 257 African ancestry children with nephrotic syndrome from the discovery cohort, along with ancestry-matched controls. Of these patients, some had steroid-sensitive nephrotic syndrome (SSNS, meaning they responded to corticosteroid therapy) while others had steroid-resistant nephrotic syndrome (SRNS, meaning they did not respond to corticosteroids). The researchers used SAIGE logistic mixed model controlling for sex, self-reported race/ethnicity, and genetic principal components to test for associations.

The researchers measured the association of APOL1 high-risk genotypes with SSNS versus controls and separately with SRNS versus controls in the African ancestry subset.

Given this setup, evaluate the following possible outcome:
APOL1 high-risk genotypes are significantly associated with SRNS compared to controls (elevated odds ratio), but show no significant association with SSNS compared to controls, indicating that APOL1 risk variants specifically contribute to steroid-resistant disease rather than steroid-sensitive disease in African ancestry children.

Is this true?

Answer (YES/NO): YES